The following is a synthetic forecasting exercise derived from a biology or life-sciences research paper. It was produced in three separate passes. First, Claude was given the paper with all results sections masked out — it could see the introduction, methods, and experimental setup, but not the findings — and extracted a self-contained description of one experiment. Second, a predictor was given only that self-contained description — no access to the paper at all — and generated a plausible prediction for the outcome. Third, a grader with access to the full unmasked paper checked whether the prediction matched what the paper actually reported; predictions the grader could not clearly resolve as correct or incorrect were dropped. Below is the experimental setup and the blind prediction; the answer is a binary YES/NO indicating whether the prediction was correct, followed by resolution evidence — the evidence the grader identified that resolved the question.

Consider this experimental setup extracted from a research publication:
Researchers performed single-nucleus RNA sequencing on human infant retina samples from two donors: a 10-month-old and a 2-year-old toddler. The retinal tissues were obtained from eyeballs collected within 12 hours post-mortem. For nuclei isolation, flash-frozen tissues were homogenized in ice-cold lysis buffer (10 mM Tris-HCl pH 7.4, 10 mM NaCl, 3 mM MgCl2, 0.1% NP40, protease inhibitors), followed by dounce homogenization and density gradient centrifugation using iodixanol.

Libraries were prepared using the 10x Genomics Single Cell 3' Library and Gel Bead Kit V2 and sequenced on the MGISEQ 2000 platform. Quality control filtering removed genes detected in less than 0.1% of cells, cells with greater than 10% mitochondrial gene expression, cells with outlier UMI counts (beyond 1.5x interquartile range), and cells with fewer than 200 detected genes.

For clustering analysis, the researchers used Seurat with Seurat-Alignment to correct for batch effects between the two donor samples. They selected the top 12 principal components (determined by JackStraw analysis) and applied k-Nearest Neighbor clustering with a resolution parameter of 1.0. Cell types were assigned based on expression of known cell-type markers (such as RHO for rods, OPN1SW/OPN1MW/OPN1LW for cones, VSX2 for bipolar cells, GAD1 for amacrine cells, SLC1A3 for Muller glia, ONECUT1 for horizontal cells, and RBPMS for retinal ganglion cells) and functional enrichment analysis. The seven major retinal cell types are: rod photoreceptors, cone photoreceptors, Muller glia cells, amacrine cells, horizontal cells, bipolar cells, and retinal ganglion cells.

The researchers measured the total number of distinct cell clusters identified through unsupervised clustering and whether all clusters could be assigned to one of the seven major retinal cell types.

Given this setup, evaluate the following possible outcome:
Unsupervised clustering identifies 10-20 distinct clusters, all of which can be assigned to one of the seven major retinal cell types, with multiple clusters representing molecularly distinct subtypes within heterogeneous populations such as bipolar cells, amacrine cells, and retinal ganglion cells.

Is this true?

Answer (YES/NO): NO